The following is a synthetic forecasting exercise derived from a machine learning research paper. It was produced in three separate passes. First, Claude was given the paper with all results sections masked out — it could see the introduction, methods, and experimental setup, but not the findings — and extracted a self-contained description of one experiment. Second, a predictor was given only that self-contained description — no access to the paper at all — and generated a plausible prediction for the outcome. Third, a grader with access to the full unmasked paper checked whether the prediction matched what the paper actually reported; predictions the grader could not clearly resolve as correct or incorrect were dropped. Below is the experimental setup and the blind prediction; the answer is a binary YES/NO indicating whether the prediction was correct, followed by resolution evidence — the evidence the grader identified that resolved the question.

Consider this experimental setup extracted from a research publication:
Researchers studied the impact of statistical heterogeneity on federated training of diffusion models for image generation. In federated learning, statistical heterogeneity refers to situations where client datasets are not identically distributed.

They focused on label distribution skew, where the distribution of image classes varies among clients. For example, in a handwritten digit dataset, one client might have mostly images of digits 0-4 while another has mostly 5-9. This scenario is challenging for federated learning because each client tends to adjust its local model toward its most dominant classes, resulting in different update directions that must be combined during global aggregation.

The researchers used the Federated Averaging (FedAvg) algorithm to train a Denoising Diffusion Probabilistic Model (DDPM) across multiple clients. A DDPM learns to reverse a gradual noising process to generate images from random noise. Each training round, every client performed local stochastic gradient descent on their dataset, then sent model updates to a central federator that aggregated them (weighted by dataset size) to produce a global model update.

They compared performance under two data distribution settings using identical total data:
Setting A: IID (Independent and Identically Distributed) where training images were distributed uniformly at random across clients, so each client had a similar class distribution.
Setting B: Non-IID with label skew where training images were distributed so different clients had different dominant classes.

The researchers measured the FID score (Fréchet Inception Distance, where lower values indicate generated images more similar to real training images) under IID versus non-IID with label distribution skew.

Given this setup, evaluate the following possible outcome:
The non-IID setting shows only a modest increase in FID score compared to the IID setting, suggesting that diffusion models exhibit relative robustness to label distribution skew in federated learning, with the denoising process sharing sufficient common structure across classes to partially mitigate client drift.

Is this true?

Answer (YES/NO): NO